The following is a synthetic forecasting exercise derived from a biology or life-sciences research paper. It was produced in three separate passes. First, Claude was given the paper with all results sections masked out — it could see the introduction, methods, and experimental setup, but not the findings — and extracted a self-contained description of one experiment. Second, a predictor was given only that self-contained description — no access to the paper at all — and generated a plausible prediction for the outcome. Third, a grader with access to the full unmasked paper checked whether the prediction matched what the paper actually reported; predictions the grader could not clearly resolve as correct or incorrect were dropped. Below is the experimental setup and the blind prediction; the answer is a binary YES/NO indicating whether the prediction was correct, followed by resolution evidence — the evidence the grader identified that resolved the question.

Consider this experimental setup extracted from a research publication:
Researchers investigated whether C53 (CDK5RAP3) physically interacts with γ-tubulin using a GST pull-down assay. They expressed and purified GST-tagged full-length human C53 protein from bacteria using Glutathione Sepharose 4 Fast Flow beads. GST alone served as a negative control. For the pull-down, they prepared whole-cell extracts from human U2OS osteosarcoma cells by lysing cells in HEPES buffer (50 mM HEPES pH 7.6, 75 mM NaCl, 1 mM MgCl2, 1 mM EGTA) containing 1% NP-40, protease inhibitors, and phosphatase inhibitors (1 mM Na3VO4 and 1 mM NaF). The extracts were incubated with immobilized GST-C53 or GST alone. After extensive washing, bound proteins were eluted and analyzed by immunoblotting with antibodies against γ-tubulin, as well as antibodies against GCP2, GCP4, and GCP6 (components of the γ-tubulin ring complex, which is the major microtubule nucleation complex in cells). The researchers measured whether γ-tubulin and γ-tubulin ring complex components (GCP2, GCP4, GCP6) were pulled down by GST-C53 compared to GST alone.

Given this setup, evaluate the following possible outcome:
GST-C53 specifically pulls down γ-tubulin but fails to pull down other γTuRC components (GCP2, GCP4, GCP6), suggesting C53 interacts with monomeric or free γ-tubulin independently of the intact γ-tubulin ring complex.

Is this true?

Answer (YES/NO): NO